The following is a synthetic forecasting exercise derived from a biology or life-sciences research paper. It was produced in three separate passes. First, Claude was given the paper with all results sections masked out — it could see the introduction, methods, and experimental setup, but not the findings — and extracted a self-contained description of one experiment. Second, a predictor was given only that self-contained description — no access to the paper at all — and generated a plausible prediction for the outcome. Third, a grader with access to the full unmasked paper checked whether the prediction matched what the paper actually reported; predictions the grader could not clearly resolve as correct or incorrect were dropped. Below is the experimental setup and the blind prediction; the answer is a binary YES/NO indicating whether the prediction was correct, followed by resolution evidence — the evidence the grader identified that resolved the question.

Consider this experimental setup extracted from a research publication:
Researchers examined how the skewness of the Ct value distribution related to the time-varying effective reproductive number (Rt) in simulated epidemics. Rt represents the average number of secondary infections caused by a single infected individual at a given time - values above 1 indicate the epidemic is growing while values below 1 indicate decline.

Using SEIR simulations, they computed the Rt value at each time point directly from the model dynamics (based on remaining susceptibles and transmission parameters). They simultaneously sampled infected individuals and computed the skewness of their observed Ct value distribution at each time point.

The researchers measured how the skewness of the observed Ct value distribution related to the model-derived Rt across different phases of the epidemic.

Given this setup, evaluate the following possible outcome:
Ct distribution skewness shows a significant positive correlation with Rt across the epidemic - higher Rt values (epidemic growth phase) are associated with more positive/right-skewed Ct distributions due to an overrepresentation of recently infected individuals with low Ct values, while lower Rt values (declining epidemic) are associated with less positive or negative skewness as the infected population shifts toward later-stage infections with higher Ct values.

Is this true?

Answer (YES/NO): YES